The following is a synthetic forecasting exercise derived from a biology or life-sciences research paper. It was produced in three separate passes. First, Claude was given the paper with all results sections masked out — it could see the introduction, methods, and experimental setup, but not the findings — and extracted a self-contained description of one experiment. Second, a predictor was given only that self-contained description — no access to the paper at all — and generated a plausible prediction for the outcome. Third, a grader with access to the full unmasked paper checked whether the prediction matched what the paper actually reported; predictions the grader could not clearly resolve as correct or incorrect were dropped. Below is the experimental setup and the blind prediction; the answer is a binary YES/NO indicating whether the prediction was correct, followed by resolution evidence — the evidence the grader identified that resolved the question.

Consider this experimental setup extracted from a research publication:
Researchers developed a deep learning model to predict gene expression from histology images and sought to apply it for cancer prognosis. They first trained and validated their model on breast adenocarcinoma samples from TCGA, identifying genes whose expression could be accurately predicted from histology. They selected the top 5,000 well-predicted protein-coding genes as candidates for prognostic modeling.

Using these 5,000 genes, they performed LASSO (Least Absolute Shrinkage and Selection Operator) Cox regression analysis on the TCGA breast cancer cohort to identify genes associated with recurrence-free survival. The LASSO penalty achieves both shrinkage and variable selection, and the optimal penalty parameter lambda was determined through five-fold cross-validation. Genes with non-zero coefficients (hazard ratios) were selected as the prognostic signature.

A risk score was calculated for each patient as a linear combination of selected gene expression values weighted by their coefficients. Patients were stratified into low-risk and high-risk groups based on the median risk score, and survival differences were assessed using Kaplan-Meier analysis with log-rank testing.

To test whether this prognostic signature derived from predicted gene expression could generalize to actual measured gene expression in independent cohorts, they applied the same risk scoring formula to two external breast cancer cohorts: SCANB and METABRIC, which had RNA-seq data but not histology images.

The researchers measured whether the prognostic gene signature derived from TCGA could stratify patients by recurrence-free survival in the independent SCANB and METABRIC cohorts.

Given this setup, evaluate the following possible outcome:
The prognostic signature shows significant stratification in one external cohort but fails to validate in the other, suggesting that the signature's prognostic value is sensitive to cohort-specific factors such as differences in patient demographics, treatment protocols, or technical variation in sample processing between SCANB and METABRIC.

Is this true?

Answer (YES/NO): NO